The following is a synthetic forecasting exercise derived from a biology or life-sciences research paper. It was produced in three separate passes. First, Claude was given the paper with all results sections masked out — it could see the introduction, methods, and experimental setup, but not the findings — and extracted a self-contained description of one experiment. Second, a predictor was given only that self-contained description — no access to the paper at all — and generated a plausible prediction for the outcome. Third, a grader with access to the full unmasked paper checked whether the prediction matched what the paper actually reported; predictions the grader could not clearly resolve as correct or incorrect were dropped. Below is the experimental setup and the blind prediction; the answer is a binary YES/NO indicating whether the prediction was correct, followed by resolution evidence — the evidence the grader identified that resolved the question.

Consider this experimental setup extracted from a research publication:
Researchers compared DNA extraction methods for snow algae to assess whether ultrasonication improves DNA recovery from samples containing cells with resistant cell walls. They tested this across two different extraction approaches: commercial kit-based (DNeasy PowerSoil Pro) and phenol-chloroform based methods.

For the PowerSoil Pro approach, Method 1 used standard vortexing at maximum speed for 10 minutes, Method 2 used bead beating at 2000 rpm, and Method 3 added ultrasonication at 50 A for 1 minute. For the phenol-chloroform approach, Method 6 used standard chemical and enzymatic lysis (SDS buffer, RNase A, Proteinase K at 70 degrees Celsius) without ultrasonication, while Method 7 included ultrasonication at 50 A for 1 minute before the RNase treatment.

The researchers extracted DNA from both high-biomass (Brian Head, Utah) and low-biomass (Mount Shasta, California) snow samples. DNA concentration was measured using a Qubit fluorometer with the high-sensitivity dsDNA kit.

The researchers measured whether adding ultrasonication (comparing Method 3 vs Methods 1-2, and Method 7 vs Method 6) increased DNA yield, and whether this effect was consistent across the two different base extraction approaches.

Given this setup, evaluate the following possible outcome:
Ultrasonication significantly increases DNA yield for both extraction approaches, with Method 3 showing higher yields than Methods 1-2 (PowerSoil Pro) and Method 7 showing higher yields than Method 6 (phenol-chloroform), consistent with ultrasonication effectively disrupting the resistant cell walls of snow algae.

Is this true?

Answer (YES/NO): YES